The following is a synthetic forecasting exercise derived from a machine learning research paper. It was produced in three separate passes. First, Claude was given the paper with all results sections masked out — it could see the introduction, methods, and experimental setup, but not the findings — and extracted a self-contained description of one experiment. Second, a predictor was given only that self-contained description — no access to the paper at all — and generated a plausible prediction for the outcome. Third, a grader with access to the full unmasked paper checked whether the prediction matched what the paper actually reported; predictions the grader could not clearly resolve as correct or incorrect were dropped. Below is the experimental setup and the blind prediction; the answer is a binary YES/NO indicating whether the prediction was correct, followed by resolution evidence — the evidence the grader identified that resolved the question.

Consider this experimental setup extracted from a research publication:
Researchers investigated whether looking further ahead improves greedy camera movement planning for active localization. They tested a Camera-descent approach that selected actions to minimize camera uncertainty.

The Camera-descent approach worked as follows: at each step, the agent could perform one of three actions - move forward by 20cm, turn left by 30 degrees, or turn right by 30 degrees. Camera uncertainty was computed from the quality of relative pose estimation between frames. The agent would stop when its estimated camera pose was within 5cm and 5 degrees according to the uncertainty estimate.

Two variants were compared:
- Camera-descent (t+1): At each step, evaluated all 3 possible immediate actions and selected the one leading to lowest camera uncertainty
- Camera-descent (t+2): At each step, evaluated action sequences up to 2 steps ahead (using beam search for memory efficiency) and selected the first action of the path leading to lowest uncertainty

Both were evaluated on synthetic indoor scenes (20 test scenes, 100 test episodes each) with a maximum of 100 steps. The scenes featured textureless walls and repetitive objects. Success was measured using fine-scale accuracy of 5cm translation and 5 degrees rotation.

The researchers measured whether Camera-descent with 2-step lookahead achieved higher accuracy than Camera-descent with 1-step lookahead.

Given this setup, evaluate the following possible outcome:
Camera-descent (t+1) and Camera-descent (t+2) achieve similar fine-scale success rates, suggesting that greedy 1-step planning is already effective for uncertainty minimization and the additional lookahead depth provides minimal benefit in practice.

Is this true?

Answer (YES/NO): NO